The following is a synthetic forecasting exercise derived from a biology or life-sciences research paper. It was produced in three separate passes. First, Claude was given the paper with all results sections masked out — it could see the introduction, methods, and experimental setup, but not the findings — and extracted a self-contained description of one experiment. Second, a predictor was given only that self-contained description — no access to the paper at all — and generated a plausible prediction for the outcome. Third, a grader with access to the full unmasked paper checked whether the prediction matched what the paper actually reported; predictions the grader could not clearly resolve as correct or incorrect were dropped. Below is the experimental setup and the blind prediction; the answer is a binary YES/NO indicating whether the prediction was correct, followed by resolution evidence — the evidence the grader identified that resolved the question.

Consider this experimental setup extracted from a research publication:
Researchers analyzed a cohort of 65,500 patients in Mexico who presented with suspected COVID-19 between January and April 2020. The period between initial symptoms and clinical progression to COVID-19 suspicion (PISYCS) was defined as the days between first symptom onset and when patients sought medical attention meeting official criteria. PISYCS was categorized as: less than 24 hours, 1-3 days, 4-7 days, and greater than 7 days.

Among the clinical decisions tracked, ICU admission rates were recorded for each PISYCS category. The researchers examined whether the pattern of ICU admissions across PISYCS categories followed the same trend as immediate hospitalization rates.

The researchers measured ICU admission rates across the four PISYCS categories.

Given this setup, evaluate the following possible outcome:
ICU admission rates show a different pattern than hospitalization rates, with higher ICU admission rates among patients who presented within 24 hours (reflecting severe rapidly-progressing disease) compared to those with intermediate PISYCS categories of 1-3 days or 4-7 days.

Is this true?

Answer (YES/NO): NO